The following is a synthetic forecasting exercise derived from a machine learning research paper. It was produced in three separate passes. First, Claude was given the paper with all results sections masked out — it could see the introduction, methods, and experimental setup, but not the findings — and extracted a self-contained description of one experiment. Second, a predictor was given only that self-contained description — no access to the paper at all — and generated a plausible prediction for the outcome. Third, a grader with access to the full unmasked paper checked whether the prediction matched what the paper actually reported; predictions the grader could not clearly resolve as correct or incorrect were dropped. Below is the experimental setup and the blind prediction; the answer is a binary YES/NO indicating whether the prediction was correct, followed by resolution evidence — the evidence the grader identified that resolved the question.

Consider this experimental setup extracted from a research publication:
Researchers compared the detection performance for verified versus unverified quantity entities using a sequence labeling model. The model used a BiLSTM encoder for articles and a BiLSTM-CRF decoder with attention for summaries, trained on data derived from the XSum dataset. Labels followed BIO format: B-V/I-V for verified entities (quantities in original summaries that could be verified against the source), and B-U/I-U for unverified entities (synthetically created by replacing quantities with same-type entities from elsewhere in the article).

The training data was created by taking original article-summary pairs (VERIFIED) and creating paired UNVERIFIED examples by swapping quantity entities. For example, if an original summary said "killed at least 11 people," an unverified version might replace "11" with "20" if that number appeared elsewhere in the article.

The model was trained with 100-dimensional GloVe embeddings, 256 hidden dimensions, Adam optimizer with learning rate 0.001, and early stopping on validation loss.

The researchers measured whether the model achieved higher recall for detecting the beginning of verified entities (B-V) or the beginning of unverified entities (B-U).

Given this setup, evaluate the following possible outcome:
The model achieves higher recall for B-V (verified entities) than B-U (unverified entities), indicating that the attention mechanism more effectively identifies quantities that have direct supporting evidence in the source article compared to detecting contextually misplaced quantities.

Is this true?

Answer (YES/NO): YES